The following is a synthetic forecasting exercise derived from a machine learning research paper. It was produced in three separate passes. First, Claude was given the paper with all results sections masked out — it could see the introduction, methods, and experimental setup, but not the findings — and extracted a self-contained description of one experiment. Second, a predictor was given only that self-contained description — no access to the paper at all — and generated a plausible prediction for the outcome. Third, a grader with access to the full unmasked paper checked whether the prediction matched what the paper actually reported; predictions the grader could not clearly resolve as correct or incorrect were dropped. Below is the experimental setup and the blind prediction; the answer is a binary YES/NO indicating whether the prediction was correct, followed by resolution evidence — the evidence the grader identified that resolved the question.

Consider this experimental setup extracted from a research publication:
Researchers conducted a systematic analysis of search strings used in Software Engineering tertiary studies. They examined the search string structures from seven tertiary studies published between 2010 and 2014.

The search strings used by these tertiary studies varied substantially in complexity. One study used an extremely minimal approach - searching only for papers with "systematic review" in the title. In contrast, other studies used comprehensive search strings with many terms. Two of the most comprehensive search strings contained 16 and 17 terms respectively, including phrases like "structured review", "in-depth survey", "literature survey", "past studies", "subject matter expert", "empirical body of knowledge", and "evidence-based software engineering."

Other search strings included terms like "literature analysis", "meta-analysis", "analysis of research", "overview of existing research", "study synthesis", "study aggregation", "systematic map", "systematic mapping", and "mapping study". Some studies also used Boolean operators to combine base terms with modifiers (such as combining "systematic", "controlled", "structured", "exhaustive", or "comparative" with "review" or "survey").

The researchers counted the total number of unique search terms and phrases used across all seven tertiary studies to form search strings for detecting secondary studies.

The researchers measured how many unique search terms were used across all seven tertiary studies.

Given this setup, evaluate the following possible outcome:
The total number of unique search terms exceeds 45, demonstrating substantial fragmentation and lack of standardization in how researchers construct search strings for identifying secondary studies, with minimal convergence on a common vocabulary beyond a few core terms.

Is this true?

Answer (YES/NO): NO